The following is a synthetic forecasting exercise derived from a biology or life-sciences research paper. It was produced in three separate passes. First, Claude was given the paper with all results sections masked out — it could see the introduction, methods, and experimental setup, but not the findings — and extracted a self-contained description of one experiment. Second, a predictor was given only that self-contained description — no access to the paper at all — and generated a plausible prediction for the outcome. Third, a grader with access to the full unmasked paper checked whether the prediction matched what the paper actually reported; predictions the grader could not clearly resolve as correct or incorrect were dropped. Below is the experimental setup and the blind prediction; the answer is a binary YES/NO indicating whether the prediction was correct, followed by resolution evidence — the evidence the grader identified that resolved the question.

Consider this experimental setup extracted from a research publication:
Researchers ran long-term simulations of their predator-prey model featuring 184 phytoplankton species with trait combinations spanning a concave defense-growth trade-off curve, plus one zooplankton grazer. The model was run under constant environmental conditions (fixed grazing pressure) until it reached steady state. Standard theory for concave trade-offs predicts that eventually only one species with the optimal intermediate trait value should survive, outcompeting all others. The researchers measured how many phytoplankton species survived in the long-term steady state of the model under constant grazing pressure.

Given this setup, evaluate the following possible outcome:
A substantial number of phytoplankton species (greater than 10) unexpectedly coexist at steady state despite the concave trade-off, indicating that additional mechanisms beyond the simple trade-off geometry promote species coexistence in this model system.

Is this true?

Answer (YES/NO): NO